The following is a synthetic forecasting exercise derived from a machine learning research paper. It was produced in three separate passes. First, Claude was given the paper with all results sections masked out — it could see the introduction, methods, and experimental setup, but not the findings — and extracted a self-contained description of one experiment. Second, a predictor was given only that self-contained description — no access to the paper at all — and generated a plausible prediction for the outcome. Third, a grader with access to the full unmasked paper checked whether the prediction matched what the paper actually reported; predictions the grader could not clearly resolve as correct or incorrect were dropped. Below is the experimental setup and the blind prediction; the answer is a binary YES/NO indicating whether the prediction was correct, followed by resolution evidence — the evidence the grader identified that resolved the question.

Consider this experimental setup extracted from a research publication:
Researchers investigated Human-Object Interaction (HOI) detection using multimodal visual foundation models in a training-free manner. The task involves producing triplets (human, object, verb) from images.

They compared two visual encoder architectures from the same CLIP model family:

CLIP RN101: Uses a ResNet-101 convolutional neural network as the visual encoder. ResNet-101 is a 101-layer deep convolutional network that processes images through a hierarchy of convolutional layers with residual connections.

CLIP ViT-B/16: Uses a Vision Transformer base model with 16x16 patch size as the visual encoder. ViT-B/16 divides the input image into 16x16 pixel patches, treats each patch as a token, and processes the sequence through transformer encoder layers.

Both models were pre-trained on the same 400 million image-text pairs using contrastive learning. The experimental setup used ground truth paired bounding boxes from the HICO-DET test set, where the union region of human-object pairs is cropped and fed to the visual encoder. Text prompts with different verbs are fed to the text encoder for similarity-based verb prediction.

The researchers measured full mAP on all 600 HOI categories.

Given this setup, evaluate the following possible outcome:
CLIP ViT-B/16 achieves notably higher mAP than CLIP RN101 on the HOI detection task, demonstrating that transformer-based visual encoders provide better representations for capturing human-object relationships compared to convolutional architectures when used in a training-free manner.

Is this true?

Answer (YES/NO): YES